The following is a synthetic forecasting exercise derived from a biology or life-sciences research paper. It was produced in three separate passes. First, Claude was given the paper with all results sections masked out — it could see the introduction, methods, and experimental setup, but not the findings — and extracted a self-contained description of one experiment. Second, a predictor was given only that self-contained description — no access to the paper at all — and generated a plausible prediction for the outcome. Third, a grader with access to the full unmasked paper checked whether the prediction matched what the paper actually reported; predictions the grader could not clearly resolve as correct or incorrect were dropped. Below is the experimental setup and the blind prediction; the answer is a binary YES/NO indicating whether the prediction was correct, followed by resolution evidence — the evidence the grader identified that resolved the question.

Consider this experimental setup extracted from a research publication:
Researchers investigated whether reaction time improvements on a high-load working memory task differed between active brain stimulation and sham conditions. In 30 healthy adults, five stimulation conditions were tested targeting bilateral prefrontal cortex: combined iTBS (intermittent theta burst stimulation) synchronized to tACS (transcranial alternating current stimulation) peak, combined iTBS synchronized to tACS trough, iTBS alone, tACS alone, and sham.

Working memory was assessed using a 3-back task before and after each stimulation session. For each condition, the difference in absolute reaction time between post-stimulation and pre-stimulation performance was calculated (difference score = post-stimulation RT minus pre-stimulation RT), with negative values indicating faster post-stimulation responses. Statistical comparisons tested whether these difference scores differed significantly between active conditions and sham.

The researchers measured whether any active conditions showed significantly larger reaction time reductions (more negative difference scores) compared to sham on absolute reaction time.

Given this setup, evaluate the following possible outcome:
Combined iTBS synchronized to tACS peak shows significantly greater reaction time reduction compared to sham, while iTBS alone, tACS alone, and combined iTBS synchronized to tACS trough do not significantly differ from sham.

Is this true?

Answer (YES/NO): NO